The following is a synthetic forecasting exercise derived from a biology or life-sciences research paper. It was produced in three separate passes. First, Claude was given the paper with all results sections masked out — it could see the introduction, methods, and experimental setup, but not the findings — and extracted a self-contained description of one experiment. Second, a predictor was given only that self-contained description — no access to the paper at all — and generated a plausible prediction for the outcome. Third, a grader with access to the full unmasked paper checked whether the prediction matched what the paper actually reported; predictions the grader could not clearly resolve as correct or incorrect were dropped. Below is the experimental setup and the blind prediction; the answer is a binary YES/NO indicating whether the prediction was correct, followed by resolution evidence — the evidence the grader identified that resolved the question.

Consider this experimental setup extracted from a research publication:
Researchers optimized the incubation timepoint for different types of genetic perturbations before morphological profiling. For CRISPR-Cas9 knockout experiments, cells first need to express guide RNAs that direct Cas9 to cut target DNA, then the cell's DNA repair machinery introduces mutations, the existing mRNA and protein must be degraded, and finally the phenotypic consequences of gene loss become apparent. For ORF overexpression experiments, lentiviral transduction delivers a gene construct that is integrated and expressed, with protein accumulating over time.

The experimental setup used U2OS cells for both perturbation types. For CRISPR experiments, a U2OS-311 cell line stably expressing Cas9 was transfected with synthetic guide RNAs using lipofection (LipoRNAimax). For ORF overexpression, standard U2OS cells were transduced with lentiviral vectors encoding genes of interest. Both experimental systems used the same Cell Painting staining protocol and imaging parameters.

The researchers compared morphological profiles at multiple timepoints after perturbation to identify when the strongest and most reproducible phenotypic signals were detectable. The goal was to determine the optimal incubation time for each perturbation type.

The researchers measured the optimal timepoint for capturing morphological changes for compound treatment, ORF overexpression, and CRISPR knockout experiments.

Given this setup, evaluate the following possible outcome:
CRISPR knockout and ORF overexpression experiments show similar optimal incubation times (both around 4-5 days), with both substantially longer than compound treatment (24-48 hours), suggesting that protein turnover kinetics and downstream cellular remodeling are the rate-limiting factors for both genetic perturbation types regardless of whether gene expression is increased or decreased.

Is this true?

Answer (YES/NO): NO